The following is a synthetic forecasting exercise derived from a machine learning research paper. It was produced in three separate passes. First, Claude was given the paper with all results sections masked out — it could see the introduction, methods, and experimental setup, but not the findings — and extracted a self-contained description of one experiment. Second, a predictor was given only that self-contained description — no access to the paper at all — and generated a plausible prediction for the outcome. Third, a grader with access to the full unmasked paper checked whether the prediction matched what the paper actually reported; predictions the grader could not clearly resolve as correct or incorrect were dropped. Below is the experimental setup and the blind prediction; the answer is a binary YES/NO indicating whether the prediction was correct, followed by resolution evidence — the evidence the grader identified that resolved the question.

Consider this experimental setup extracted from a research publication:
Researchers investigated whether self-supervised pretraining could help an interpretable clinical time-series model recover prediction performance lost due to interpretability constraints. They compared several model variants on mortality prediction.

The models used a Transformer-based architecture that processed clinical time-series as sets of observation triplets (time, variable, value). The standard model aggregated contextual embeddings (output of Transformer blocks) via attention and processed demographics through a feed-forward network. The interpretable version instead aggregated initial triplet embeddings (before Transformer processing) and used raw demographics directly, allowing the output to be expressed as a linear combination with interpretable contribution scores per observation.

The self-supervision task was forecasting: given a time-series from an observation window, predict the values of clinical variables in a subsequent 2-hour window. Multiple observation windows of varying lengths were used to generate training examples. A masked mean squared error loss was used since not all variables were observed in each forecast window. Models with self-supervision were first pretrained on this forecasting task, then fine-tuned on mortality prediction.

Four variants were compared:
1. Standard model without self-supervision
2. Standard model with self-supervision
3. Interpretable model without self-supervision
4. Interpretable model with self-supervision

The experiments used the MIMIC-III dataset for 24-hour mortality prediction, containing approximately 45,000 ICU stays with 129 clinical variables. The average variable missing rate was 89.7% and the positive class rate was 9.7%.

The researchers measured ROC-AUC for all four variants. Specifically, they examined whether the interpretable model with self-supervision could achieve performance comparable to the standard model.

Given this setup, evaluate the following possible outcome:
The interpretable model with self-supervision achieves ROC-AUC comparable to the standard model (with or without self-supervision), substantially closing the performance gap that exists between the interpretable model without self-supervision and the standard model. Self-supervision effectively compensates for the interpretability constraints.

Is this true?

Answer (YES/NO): YES